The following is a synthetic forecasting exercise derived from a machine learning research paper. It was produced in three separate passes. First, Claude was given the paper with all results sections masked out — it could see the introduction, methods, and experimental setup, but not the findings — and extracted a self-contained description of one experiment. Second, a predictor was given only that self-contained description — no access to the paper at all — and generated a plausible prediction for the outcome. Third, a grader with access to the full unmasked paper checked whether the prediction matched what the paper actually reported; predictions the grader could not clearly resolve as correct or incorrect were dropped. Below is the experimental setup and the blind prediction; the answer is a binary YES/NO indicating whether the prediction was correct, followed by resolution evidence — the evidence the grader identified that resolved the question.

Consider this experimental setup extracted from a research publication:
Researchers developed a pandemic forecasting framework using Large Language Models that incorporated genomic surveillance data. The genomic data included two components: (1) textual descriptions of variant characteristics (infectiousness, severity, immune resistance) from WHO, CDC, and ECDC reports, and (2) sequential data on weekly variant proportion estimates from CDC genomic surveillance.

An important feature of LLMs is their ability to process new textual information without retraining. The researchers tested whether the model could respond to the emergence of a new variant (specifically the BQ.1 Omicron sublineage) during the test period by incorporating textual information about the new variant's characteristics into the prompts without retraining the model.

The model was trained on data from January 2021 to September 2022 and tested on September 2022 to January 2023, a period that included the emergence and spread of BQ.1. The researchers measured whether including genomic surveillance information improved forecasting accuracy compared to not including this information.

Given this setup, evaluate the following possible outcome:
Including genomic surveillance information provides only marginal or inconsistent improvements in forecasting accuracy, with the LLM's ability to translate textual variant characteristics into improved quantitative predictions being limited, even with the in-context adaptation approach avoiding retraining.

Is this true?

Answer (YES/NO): NO